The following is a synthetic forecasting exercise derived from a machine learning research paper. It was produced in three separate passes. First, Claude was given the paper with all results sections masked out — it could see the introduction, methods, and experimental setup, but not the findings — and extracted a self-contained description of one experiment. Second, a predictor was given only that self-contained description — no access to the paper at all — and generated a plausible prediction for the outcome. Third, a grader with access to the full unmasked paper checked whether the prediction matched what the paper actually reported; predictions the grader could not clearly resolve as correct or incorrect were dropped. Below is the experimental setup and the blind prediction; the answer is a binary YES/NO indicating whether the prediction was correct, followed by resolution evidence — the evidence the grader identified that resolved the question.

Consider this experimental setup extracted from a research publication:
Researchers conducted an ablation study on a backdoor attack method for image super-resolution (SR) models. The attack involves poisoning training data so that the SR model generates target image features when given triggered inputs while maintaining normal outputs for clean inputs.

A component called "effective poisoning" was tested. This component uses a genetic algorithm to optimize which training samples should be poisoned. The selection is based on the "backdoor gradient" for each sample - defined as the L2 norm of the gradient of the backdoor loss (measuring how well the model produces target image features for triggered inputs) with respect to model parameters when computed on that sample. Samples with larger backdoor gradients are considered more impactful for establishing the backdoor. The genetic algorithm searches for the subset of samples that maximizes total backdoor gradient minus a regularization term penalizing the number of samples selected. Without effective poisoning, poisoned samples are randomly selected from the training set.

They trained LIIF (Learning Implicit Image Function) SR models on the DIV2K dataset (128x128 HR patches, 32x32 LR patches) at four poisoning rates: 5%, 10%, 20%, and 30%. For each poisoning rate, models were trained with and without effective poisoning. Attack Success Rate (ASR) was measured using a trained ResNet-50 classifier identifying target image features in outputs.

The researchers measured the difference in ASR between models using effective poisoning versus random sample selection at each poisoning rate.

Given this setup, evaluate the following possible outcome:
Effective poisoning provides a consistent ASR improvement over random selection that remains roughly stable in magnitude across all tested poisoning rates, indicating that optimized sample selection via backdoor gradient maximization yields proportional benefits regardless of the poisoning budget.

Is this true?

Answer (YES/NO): NO